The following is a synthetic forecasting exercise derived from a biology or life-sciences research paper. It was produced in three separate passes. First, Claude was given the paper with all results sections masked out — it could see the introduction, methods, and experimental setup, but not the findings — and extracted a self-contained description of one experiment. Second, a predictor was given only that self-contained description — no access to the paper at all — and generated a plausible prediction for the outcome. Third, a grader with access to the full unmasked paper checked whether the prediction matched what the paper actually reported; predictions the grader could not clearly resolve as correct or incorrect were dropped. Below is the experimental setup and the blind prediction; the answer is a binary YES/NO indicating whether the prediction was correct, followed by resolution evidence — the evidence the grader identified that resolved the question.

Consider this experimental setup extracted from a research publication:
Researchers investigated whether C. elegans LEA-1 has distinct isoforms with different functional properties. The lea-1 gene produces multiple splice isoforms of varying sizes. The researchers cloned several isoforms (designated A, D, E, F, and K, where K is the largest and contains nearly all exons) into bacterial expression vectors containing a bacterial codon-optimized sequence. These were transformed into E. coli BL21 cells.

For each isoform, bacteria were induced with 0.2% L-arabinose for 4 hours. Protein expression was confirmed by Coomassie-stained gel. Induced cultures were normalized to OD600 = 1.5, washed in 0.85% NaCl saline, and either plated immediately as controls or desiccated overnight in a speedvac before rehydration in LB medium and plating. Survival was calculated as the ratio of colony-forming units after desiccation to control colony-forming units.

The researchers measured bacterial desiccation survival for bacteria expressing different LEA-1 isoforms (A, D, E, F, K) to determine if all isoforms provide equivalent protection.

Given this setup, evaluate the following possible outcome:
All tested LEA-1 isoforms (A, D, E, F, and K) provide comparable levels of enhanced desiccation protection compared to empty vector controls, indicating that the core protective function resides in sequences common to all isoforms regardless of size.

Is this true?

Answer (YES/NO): YES